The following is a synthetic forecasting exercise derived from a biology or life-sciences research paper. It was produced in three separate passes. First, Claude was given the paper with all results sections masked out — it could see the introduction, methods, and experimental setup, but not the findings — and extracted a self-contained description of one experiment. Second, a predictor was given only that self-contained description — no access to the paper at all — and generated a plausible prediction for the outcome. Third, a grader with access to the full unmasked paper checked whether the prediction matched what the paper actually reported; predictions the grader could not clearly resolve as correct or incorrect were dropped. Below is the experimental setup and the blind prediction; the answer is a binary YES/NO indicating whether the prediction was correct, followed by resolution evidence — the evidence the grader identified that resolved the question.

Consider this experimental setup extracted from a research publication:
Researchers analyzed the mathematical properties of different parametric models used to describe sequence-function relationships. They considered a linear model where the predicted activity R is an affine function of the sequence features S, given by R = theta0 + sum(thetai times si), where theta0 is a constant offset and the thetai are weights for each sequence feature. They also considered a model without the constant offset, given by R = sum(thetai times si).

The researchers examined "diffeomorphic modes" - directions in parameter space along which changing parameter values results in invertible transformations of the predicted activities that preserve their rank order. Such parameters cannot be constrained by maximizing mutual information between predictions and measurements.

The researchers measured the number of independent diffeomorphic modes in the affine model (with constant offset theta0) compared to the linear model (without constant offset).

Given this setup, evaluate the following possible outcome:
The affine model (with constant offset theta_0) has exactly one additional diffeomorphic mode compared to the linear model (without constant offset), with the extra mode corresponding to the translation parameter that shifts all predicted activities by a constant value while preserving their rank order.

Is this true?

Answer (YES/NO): YES